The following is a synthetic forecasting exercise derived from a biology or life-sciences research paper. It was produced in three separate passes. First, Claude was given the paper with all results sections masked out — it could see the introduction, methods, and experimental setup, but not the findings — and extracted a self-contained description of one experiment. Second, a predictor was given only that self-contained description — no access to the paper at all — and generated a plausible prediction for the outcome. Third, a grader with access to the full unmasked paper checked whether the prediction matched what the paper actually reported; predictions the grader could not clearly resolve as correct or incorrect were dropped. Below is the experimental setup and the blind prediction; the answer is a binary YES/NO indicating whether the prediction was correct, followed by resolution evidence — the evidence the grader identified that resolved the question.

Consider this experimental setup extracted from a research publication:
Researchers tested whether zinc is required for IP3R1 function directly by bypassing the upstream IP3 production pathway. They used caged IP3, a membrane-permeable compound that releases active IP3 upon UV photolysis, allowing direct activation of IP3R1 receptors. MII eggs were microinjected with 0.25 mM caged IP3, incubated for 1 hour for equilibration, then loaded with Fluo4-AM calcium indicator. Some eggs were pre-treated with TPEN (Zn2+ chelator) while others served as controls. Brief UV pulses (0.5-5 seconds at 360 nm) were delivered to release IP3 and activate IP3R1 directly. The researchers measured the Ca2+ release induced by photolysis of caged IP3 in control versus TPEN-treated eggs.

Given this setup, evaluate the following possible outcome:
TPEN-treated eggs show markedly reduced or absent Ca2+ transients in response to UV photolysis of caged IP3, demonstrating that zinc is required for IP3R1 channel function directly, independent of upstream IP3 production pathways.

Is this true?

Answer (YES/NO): YES